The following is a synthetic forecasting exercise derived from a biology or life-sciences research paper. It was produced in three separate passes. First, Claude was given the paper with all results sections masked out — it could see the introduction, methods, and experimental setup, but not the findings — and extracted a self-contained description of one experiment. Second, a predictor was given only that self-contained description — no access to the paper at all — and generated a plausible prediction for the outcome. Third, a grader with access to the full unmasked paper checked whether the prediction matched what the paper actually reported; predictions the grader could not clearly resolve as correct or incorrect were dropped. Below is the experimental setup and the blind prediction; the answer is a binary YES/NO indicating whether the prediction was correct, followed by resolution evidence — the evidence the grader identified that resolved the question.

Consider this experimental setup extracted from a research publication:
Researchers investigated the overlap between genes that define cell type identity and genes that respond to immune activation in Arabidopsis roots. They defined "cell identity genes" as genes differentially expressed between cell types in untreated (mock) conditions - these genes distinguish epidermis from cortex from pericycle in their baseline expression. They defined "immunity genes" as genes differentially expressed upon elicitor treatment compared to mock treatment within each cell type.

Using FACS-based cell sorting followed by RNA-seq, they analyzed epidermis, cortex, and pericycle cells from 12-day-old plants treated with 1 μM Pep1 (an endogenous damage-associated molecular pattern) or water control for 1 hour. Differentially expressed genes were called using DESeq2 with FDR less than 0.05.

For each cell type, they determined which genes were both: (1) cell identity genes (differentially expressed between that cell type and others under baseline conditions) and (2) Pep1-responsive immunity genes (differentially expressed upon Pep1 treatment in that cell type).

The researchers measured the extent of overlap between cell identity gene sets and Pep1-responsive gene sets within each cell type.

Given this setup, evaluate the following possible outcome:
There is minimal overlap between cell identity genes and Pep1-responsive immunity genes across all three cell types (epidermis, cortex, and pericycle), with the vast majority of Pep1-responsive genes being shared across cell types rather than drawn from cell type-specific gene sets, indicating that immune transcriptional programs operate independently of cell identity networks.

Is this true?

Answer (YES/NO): NO